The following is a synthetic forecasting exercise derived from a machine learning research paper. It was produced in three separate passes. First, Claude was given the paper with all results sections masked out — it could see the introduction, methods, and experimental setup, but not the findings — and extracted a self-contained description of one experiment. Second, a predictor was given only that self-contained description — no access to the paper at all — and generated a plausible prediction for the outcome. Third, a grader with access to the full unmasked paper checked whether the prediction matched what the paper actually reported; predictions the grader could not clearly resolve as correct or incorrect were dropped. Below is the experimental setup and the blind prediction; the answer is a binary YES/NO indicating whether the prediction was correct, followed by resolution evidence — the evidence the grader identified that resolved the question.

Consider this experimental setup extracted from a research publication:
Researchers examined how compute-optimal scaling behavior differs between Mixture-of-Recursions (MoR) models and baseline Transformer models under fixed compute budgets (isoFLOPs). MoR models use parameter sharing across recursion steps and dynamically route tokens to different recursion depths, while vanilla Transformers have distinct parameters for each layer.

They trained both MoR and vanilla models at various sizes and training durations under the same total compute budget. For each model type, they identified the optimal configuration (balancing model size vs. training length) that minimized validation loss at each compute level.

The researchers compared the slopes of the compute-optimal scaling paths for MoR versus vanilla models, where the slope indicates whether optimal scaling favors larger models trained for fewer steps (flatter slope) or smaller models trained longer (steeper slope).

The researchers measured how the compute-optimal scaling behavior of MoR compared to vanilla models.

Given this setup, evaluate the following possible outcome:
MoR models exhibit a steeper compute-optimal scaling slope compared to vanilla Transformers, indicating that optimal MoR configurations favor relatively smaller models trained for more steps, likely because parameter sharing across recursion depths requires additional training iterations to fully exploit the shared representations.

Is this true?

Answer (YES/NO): NO